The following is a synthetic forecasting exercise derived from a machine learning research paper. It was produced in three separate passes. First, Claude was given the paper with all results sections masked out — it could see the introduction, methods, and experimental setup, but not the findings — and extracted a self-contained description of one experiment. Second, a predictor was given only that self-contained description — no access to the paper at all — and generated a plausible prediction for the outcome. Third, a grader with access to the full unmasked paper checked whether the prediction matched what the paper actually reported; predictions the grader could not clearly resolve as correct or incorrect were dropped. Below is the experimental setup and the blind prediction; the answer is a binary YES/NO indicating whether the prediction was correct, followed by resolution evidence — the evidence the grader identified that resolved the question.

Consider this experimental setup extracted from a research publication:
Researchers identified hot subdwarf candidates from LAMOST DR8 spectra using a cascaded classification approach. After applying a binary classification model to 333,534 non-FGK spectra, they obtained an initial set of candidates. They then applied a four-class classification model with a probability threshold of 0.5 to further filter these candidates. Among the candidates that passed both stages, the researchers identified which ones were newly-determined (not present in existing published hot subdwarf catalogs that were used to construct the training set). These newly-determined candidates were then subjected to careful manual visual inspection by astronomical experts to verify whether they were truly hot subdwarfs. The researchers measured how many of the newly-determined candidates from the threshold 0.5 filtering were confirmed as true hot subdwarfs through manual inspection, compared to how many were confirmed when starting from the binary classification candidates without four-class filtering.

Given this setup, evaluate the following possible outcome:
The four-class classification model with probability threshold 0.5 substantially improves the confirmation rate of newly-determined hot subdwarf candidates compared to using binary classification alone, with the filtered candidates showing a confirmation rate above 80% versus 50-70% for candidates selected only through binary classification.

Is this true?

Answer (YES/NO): NO